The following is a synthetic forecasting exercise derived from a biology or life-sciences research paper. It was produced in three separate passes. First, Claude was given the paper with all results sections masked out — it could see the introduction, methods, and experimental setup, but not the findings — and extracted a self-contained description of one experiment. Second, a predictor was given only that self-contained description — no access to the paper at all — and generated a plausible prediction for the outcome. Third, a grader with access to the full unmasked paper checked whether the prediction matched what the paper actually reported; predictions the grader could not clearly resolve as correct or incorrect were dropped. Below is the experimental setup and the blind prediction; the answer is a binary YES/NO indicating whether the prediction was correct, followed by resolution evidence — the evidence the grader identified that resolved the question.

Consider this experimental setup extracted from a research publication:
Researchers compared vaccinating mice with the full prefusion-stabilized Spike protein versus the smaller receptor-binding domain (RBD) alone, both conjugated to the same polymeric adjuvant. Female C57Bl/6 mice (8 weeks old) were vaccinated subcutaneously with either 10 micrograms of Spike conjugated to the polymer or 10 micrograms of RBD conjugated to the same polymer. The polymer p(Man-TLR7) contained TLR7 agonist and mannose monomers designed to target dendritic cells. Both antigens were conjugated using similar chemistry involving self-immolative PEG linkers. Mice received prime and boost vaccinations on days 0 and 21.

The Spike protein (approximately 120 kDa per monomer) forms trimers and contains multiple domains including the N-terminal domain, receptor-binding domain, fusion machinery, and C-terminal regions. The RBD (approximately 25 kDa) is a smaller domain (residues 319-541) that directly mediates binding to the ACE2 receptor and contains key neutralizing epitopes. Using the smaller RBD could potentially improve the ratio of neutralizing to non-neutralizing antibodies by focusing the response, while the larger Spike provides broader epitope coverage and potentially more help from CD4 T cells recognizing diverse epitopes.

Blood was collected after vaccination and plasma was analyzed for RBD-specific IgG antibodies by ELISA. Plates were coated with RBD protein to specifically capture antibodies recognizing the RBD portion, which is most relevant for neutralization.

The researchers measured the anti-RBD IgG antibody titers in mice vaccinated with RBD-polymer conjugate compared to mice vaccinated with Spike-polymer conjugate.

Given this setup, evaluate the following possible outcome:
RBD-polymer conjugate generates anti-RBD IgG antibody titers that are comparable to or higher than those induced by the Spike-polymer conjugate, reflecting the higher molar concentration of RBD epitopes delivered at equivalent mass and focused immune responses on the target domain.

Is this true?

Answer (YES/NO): NO